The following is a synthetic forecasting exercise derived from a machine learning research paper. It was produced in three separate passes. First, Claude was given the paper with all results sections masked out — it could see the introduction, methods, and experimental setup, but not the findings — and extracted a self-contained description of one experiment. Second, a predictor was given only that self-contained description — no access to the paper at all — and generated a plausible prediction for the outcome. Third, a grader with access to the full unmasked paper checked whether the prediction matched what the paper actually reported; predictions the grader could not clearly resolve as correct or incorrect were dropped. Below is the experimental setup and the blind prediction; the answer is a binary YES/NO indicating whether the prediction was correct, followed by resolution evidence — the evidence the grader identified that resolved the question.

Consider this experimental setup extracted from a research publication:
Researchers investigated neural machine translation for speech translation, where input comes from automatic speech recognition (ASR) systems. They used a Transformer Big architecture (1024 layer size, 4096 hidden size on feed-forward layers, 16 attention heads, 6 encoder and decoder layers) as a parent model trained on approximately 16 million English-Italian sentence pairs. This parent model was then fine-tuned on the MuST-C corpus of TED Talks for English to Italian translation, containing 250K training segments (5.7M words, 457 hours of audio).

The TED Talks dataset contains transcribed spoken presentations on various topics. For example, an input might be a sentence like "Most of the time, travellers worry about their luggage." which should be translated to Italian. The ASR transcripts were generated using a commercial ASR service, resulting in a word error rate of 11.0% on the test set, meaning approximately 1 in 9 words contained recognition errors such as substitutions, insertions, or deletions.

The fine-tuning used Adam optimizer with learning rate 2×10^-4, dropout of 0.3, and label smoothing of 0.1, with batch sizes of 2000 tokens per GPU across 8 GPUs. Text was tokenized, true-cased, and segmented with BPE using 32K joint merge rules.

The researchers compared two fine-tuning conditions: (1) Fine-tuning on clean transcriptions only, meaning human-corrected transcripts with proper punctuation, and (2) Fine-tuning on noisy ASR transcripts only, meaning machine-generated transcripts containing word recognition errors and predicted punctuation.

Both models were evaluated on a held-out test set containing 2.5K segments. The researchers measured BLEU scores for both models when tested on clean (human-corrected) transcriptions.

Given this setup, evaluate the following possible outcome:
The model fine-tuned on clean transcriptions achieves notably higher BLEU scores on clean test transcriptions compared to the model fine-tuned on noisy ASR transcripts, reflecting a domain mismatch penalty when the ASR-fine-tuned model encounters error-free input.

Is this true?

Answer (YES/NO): NO